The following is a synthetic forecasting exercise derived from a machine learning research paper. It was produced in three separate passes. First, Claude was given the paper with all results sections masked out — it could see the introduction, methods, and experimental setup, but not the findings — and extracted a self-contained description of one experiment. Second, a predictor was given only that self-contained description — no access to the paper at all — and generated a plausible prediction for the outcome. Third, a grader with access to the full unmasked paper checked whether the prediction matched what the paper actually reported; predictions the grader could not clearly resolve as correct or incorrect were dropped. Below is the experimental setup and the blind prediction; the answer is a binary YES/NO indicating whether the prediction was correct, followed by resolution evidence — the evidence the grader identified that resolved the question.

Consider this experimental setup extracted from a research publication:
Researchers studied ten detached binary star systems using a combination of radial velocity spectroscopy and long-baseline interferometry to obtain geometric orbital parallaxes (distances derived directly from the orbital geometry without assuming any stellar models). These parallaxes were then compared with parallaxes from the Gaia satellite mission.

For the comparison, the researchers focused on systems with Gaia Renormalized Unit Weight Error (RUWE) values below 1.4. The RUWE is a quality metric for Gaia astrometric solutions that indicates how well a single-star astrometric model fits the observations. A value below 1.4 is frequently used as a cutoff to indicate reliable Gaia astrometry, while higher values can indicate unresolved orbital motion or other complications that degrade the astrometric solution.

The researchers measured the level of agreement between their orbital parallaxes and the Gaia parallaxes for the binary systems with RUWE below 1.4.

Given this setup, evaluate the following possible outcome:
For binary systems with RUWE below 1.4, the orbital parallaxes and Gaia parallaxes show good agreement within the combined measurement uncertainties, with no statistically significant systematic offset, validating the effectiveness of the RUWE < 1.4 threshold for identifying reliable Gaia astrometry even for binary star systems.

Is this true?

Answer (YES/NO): NO